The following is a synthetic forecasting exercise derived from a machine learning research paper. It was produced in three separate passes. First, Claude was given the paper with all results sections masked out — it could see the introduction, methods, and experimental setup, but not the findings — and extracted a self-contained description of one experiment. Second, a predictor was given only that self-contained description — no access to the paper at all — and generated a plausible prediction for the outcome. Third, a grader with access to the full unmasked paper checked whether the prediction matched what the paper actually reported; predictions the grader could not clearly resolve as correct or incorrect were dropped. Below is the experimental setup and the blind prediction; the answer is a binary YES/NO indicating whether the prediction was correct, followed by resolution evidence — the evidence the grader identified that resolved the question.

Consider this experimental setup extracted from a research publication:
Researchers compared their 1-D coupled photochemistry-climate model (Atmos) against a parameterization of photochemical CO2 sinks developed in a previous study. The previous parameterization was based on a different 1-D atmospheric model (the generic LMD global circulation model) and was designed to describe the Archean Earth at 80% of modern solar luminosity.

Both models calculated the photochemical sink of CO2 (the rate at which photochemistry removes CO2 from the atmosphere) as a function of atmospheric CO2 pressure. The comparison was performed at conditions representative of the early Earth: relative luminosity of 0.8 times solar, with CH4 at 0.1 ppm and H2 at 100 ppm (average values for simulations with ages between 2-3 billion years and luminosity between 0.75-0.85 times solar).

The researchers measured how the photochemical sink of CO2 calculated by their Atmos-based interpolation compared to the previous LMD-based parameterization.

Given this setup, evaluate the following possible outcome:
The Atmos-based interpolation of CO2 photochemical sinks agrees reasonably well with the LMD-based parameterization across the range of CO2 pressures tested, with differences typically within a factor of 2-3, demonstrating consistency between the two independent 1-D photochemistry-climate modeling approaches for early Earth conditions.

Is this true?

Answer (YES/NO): NO